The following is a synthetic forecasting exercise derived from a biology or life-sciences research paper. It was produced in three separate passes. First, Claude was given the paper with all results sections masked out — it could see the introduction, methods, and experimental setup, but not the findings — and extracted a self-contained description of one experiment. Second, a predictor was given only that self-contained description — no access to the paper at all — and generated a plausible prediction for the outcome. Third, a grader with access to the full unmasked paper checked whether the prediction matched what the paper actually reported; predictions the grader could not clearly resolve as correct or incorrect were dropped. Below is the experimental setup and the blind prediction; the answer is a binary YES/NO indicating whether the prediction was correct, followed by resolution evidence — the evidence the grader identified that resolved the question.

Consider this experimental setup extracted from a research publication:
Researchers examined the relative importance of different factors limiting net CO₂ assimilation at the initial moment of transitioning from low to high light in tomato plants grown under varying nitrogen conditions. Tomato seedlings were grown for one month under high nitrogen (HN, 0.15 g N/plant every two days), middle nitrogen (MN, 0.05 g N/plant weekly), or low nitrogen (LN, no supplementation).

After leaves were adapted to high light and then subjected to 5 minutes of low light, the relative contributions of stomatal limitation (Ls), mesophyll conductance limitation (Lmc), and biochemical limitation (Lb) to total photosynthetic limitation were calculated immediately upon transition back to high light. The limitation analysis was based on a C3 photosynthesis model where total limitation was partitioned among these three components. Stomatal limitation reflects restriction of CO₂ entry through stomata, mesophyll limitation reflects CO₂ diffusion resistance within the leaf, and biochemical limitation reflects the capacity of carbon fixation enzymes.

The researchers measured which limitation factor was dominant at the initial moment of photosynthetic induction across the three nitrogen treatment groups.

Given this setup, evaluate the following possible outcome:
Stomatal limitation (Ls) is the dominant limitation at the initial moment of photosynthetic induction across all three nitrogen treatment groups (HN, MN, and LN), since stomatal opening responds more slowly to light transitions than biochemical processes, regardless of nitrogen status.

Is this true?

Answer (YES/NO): NO